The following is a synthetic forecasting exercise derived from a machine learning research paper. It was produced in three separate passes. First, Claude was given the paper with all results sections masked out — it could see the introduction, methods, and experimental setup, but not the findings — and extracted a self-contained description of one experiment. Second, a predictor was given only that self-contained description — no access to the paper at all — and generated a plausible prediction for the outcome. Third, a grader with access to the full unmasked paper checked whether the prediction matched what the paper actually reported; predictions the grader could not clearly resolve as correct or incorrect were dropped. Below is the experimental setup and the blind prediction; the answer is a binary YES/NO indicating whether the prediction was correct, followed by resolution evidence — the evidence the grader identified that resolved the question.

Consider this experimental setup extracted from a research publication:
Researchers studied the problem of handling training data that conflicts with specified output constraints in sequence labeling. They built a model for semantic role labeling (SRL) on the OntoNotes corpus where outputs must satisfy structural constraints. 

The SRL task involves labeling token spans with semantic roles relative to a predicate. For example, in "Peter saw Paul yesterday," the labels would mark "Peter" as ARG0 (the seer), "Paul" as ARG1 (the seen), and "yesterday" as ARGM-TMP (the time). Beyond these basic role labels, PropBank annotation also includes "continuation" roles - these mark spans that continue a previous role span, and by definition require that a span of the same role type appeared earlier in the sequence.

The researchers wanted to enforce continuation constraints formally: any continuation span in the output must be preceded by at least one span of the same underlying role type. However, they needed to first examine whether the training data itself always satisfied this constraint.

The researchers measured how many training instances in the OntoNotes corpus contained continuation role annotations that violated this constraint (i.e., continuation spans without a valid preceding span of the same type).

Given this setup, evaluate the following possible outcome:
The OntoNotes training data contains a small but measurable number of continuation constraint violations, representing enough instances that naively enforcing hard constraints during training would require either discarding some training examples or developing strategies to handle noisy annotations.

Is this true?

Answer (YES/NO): YES